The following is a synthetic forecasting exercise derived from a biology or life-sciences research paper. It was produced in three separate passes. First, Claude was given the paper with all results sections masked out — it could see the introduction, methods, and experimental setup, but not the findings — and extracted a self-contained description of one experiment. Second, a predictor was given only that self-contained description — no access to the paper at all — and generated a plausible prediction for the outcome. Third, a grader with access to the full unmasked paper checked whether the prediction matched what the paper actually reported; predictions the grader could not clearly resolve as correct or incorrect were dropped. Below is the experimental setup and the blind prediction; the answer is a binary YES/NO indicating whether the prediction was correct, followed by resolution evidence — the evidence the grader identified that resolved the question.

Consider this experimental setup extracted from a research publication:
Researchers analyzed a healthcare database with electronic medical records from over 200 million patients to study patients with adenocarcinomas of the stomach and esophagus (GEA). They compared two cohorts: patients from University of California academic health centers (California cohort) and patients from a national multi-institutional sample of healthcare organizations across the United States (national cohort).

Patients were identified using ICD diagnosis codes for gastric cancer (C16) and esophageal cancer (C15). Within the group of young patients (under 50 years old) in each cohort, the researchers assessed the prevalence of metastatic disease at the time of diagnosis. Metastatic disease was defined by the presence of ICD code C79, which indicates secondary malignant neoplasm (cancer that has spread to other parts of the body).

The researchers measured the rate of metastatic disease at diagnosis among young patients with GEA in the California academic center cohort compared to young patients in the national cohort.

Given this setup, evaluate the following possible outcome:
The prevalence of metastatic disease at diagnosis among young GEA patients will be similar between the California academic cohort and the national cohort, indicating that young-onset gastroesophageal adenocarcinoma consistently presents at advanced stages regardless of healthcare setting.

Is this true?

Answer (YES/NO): YES